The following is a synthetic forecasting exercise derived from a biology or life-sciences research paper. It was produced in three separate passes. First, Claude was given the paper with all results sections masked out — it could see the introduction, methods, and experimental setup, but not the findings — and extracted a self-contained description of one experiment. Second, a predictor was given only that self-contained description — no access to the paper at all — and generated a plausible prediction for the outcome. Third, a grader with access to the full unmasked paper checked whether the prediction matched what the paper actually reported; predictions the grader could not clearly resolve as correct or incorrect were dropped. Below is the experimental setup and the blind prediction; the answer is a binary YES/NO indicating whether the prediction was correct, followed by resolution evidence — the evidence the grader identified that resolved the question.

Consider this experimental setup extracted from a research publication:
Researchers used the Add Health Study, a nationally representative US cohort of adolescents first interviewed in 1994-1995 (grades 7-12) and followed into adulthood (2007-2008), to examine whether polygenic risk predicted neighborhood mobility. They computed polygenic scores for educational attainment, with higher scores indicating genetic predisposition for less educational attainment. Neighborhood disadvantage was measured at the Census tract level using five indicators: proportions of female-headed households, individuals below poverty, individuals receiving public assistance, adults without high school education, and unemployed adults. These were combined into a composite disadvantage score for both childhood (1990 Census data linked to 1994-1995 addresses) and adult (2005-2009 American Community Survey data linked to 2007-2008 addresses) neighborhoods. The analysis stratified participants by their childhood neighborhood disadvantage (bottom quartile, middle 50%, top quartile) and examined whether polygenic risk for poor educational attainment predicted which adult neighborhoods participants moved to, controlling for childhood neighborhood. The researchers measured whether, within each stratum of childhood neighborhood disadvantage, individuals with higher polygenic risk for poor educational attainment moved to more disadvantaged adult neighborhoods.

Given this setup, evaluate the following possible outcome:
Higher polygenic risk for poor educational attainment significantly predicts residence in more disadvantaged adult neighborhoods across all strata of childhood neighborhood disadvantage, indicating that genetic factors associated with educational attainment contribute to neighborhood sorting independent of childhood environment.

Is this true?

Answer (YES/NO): YES